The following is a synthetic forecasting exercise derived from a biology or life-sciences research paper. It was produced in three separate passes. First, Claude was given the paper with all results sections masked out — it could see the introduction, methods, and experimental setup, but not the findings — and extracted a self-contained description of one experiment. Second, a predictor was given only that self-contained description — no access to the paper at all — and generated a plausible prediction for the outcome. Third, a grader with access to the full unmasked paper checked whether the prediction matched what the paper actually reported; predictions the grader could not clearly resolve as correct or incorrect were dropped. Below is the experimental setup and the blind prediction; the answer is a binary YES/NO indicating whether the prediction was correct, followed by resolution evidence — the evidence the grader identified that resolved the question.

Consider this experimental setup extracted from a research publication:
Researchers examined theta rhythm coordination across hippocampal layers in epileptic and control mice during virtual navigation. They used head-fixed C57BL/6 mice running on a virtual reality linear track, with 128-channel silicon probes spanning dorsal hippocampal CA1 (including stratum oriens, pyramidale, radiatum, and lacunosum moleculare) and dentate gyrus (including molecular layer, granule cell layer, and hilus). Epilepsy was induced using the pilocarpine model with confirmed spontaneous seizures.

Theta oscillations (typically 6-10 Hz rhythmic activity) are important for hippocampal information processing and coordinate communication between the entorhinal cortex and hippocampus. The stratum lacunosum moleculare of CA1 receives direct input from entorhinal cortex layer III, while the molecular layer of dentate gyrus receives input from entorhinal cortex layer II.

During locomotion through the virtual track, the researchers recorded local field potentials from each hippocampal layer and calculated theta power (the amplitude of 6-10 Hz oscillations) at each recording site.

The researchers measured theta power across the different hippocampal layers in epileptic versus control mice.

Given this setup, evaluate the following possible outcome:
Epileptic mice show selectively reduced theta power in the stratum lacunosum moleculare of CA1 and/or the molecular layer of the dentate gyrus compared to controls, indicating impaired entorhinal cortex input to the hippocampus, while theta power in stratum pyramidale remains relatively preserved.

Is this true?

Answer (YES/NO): YES